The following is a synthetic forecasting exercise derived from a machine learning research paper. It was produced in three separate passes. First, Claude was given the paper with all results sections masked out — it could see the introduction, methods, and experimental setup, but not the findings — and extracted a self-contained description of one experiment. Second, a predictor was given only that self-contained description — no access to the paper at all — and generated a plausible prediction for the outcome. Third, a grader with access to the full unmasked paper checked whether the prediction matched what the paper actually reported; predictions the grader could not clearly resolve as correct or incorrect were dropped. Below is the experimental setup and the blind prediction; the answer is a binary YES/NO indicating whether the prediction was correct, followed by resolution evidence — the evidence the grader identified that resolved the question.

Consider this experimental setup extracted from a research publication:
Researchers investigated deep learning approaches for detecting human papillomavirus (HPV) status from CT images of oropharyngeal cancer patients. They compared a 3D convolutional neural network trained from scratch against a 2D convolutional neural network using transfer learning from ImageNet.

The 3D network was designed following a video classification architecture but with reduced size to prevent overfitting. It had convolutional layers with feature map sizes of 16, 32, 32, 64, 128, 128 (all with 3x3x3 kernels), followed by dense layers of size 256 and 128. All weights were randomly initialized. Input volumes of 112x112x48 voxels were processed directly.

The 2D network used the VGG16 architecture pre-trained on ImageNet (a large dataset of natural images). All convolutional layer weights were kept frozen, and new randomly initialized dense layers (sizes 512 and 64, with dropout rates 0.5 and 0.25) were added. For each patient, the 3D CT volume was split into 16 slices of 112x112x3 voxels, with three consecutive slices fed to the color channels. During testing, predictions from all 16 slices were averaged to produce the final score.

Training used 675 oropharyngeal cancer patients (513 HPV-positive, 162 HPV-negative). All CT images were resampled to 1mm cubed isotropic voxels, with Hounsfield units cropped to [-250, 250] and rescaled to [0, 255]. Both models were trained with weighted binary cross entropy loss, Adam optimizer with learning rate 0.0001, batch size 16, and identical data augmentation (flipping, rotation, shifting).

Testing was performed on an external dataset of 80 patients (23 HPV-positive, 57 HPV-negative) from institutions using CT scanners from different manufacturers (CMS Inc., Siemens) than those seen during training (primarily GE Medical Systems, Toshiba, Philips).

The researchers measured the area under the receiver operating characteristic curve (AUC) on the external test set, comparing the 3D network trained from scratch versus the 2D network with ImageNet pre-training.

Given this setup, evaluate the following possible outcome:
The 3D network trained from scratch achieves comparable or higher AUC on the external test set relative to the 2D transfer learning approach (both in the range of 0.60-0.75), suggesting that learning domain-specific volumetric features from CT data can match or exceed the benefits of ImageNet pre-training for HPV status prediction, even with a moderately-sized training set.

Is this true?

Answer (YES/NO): NO